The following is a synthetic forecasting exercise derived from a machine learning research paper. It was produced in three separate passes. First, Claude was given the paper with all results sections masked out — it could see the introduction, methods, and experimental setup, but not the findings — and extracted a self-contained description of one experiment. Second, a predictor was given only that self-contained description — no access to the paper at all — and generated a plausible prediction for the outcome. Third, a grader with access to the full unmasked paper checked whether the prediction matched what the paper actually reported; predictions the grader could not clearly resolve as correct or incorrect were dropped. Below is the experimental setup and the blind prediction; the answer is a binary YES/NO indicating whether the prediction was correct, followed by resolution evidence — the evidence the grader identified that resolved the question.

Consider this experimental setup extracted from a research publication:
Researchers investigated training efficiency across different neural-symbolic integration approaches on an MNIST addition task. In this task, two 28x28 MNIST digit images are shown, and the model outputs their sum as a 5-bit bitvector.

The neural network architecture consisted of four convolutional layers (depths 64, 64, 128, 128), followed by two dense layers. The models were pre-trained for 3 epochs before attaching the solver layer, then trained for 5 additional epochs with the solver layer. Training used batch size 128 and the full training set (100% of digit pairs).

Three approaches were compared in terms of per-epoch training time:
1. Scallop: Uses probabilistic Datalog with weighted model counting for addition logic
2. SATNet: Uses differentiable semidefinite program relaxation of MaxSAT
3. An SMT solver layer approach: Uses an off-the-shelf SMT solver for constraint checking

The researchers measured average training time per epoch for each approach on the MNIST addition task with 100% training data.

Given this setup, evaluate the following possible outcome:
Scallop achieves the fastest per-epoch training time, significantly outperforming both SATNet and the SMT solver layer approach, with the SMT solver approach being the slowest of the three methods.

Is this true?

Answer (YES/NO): NO